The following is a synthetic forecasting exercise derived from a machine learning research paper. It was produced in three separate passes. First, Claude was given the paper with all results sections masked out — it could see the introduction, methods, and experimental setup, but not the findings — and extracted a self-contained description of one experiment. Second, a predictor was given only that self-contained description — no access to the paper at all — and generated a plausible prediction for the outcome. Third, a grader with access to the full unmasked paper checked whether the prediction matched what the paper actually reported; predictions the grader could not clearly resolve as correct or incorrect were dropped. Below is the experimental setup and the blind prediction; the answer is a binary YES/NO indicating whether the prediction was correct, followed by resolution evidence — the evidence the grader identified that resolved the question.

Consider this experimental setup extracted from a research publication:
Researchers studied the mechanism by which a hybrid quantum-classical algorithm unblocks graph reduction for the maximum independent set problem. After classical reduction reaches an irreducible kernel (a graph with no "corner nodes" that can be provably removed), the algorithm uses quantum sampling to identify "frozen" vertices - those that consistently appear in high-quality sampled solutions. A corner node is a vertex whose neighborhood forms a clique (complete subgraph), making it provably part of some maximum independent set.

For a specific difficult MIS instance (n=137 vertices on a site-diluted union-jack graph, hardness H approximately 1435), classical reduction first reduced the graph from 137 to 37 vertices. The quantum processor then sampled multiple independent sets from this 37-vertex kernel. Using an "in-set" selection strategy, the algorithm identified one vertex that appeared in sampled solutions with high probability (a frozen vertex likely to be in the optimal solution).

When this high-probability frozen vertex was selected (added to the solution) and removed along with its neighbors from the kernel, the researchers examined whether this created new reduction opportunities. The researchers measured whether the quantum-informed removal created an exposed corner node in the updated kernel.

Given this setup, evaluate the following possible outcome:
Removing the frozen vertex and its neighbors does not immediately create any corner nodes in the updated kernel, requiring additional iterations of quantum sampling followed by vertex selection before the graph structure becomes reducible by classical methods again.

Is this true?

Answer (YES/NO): NO